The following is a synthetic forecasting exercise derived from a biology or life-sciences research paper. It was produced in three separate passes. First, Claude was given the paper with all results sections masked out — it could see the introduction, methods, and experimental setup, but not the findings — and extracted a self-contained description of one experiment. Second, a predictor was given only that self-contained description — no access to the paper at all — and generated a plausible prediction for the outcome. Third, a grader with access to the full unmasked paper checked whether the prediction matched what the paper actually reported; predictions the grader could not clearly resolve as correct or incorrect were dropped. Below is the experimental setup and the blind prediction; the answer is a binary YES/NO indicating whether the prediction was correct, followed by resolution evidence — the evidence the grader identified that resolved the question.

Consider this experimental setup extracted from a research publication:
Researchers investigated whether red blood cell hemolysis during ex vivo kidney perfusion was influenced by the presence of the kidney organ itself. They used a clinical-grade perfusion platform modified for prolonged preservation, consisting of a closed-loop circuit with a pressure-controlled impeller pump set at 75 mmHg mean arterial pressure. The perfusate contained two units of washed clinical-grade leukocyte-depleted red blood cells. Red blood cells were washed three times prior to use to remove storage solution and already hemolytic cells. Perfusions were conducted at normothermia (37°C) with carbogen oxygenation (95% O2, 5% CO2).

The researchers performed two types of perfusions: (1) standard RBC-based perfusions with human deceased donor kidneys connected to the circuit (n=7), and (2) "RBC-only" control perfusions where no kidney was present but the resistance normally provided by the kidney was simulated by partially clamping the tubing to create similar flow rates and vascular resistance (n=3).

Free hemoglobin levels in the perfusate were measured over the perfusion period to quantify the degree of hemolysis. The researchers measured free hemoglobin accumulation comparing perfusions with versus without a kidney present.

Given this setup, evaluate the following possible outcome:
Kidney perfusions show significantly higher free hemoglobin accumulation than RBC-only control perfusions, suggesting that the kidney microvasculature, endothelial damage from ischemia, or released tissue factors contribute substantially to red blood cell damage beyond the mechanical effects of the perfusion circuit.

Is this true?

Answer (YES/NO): NO